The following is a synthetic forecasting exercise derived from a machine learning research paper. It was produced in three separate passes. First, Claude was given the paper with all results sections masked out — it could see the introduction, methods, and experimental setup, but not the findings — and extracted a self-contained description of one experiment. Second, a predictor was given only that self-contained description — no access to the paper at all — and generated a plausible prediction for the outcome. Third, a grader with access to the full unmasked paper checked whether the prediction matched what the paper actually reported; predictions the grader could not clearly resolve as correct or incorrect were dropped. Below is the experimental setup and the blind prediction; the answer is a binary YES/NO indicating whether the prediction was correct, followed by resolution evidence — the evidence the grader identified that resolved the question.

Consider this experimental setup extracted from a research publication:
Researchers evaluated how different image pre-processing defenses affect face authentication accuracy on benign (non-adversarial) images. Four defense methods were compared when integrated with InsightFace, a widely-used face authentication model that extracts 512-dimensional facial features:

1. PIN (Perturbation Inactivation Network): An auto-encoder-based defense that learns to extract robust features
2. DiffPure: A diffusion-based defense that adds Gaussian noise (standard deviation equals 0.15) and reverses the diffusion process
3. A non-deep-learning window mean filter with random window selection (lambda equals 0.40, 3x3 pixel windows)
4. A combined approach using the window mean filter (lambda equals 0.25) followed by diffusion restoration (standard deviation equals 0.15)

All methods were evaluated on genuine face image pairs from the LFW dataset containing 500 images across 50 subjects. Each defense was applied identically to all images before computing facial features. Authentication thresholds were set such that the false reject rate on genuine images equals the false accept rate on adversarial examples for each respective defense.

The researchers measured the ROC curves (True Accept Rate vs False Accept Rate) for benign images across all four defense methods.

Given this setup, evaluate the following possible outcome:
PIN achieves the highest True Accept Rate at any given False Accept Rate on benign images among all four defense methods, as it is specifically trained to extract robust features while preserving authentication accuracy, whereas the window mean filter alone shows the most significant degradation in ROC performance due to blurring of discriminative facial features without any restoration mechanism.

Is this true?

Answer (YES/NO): NO